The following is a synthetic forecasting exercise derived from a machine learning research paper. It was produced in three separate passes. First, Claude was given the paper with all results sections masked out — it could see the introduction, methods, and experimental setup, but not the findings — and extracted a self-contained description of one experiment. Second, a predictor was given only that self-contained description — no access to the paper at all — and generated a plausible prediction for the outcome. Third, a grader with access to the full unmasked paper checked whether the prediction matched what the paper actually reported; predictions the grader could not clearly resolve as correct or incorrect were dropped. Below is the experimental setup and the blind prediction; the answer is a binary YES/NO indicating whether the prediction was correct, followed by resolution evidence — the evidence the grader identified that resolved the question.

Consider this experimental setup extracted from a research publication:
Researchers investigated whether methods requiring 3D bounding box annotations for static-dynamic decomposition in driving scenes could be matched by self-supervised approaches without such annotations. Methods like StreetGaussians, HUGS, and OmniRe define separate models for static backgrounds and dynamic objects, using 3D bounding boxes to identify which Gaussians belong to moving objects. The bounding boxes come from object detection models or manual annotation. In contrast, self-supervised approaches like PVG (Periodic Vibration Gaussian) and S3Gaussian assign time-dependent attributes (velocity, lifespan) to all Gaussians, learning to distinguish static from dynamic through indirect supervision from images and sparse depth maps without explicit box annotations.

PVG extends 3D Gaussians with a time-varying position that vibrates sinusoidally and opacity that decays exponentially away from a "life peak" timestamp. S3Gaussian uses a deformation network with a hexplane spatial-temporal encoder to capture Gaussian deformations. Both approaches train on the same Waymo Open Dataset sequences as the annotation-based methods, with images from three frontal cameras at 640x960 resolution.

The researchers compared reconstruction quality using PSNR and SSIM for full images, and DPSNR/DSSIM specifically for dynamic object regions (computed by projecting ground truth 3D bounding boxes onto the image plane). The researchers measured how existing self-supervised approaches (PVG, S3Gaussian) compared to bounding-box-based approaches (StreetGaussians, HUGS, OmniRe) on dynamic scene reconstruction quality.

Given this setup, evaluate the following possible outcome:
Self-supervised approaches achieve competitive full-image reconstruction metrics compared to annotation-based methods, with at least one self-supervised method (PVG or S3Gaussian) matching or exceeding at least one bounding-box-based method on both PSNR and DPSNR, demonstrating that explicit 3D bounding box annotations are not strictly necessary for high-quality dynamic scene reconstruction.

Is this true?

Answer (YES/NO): NO